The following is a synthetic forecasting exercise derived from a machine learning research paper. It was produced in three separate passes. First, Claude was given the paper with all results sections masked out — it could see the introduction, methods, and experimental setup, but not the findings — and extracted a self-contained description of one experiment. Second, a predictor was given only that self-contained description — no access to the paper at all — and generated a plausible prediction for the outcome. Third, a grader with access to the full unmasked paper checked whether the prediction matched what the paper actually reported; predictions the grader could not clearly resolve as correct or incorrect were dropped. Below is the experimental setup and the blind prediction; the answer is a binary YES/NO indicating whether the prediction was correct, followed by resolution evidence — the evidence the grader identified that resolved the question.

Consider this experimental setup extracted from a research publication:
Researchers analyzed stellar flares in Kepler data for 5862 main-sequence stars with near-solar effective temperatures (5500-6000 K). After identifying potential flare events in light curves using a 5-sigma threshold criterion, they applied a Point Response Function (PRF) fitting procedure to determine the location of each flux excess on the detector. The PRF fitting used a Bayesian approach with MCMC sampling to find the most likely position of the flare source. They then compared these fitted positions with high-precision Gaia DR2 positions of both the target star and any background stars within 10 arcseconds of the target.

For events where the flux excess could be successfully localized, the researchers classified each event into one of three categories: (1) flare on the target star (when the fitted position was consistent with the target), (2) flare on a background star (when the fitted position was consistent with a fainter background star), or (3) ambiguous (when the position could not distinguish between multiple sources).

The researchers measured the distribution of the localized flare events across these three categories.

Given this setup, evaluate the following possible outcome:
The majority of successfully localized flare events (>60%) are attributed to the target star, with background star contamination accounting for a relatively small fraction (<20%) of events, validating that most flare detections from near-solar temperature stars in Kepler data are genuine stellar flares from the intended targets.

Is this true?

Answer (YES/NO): YES